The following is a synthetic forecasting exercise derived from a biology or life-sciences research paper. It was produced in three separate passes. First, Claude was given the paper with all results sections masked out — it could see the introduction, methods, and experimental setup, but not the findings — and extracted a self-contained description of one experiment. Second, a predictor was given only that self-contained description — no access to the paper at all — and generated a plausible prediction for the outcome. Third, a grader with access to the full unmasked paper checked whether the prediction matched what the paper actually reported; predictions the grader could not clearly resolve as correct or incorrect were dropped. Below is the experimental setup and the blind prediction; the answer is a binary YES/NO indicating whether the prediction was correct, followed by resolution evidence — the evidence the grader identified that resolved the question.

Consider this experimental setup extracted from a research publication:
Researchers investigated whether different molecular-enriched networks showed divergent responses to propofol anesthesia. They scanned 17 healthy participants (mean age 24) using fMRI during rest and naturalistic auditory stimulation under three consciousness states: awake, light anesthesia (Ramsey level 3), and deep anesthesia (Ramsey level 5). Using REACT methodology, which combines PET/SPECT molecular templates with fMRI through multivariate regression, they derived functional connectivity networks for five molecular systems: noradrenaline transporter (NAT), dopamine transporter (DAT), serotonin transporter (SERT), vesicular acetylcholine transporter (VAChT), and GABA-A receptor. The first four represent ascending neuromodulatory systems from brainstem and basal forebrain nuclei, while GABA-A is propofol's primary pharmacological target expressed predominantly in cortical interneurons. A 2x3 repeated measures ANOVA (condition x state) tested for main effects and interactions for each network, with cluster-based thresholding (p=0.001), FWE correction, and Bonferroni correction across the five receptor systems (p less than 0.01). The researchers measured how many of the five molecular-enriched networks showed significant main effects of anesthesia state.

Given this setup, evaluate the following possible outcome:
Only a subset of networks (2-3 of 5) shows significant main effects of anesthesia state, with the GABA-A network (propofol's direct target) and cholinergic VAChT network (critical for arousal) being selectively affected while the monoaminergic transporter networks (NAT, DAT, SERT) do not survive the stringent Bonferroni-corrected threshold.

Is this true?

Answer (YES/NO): NO